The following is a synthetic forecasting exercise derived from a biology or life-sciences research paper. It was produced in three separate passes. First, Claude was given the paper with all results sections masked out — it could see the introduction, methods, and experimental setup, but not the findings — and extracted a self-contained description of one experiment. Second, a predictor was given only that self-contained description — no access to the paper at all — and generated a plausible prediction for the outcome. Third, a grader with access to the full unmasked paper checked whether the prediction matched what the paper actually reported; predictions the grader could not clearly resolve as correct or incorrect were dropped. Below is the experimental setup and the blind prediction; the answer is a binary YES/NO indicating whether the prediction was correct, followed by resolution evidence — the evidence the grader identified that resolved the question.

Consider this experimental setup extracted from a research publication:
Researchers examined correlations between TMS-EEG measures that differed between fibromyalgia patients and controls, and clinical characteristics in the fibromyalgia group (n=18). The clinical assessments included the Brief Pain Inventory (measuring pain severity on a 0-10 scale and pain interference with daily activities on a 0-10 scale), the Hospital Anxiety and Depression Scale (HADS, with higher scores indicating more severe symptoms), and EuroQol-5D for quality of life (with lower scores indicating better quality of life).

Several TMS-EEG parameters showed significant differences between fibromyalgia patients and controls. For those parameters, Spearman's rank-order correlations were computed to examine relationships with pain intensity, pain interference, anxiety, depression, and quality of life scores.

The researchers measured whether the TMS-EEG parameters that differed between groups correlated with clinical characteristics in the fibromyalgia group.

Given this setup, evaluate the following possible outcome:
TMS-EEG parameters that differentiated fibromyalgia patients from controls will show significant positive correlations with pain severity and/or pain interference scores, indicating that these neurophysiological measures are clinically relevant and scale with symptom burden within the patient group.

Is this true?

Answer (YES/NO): NO